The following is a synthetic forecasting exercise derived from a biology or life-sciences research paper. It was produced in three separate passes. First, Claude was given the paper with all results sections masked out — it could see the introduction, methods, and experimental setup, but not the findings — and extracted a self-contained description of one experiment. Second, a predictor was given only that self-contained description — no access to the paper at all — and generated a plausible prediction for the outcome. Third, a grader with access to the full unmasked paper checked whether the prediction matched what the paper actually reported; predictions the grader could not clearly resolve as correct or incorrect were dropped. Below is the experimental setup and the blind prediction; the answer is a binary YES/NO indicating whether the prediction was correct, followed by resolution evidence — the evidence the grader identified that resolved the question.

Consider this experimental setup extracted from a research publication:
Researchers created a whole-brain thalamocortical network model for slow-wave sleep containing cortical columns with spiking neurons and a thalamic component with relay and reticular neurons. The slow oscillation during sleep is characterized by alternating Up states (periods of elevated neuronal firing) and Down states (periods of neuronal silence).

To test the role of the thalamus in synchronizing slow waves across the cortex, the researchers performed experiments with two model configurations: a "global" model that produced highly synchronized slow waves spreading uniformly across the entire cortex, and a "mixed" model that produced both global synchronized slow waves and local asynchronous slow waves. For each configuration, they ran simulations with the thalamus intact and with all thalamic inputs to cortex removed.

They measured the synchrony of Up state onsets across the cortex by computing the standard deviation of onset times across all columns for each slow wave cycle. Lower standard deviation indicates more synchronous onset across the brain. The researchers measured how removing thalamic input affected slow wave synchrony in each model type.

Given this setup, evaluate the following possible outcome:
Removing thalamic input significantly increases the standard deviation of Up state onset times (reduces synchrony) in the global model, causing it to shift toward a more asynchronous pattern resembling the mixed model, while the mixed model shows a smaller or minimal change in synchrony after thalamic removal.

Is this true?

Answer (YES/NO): NO